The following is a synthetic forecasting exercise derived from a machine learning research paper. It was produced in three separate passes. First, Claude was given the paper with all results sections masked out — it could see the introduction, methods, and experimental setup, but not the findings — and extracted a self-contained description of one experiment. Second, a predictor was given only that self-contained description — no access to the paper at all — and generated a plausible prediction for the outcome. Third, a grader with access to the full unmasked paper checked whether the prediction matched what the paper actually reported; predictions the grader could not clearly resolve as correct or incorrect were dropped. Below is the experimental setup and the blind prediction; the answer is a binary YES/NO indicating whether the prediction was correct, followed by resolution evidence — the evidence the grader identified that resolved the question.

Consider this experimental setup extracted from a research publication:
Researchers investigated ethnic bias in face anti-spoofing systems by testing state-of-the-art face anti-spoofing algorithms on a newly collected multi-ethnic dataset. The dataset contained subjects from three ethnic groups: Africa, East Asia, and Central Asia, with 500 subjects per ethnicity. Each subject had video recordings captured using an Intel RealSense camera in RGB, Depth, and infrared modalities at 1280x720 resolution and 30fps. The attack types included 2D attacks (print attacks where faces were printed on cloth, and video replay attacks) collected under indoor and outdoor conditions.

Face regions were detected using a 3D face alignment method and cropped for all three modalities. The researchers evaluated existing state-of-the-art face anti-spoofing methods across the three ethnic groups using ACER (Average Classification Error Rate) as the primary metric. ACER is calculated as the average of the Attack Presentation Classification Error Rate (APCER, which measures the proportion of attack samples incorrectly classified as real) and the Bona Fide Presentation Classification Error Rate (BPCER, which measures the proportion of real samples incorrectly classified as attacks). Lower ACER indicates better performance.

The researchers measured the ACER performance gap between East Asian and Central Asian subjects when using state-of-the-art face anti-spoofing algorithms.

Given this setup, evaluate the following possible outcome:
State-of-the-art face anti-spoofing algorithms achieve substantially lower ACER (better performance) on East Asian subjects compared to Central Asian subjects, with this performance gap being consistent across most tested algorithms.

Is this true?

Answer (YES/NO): YES